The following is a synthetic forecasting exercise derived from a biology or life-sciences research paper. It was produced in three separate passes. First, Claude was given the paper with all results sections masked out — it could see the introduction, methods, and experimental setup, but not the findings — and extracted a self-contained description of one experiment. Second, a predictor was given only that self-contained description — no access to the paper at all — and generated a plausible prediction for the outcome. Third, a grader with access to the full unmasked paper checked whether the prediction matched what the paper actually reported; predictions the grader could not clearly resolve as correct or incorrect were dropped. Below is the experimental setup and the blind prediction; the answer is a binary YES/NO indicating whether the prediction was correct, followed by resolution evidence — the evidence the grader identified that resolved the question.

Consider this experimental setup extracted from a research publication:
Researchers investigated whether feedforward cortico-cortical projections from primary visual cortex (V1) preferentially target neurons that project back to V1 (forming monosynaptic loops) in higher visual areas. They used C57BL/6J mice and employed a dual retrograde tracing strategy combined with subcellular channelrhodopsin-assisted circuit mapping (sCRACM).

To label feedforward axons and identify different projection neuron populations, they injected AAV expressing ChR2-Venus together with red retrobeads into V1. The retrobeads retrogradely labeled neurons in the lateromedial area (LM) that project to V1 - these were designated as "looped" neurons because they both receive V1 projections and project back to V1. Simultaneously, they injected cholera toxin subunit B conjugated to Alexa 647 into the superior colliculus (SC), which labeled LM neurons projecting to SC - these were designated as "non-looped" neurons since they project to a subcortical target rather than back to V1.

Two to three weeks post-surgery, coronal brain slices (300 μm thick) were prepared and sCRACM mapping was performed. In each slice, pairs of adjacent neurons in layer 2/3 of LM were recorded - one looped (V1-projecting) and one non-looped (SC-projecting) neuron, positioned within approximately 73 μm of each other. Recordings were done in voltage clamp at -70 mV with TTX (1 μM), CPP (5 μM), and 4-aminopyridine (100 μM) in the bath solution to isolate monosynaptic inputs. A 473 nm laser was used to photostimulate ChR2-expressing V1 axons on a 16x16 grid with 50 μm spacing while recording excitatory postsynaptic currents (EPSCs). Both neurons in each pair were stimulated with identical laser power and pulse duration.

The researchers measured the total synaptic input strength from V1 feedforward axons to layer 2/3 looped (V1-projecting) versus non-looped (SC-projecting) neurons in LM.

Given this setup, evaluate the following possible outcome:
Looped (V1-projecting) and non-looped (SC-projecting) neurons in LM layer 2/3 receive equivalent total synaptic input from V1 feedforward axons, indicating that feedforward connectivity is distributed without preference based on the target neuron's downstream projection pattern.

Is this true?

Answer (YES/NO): NO